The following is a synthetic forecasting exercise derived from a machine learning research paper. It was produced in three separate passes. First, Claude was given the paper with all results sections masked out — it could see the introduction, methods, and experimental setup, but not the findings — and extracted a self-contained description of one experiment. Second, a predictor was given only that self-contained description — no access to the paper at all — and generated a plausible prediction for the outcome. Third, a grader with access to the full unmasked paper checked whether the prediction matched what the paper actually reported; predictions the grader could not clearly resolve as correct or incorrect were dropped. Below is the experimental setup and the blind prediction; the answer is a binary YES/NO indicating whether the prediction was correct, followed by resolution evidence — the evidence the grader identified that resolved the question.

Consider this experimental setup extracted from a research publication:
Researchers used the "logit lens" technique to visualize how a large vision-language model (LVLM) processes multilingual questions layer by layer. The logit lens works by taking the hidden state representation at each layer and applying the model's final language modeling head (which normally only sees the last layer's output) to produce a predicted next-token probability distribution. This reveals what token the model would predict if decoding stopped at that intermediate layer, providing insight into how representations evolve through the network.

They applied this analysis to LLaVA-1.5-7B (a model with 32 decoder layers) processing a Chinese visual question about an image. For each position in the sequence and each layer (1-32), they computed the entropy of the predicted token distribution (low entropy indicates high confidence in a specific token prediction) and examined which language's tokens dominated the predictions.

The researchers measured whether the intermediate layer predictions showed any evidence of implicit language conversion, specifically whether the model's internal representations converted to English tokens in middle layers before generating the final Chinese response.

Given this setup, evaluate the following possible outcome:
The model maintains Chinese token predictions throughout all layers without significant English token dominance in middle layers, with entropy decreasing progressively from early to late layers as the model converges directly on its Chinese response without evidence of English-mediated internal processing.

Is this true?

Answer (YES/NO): NO